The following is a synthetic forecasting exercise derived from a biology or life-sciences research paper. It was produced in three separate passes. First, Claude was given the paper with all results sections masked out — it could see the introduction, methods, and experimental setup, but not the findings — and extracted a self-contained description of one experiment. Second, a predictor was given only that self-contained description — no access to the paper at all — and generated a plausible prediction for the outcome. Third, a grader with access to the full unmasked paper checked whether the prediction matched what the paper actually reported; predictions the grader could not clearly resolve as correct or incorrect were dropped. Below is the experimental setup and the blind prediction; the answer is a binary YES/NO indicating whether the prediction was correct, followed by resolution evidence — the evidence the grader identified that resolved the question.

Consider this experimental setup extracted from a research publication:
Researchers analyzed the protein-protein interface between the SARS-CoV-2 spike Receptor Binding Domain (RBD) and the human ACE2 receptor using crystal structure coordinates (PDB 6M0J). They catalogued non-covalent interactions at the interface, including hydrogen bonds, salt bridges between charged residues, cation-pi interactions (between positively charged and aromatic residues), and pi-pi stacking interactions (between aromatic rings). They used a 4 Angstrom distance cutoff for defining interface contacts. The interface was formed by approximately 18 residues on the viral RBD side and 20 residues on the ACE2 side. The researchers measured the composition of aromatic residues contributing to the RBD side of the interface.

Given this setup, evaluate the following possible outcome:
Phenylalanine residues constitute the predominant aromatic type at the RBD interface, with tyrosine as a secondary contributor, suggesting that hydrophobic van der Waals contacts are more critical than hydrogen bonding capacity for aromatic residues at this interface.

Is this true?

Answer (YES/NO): NO